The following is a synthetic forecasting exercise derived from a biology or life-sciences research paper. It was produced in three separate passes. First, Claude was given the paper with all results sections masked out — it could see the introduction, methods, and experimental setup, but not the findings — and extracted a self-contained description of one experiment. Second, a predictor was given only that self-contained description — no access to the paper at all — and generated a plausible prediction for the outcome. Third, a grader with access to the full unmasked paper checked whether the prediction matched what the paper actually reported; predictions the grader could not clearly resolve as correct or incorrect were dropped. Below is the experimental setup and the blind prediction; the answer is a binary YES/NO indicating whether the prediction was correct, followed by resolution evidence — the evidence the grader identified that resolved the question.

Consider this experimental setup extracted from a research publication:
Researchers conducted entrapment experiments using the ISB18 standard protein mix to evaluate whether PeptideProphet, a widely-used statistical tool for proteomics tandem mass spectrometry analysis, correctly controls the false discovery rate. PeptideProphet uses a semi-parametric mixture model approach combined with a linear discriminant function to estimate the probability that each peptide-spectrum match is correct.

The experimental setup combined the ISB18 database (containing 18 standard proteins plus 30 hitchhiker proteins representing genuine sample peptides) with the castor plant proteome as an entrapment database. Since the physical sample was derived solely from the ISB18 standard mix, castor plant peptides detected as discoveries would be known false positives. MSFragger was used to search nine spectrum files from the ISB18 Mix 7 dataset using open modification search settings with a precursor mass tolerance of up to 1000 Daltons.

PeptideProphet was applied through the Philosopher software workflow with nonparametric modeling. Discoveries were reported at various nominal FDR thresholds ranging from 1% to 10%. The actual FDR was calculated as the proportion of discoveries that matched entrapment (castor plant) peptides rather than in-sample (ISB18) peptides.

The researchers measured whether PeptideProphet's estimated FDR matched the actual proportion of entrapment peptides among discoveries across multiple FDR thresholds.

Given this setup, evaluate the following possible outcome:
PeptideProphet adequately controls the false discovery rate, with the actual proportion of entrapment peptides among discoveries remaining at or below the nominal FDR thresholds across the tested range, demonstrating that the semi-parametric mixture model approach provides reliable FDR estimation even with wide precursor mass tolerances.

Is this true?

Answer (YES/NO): NO